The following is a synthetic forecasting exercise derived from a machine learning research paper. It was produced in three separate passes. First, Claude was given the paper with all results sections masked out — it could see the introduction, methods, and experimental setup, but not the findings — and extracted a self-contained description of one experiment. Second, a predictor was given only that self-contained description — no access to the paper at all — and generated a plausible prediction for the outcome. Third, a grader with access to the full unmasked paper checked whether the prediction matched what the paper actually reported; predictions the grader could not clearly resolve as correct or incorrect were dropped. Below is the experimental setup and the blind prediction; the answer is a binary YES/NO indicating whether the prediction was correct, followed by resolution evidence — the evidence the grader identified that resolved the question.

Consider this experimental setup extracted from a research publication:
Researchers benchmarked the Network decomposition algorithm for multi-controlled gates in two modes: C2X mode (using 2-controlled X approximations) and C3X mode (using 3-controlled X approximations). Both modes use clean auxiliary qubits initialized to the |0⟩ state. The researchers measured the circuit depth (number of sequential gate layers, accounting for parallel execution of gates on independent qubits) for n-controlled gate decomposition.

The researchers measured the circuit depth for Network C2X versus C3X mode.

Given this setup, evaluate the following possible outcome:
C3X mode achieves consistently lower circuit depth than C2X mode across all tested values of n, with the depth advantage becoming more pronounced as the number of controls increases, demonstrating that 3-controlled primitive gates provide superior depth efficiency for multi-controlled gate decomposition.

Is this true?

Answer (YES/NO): NO